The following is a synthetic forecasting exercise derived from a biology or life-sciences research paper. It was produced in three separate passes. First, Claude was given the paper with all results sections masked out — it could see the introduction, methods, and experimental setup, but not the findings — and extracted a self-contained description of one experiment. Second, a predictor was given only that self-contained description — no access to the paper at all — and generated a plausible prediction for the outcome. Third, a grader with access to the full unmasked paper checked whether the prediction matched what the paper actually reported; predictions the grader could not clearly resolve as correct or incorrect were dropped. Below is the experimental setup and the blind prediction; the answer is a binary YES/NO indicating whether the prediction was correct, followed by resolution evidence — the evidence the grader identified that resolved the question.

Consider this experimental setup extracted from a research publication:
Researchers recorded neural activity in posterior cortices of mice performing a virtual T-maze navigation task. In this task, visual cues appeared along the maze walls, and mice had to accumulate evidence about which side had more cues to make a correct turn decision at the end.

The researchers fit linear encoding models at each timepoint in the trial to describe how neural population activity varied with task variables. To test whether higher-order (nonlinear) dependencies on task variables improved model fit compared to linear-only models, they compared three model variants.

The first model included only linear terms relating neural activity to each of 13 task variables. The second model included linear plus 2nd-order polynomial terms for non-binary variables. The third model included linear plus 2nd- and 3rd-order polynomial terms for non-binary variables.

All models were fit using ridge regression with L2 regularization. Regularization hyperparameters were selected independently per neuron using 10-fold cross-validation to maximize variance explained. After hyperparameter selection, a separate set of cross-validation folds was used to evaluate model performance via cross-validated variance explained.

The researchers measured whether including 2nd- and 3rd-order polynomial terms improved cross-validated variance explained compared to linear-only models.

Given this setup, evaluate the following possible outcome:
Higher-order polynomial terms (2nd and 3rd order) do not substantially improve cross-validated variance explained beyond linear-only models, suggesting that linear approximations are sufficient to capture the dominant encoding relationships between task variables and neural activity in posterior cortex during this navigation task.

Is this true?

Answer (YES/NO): YES